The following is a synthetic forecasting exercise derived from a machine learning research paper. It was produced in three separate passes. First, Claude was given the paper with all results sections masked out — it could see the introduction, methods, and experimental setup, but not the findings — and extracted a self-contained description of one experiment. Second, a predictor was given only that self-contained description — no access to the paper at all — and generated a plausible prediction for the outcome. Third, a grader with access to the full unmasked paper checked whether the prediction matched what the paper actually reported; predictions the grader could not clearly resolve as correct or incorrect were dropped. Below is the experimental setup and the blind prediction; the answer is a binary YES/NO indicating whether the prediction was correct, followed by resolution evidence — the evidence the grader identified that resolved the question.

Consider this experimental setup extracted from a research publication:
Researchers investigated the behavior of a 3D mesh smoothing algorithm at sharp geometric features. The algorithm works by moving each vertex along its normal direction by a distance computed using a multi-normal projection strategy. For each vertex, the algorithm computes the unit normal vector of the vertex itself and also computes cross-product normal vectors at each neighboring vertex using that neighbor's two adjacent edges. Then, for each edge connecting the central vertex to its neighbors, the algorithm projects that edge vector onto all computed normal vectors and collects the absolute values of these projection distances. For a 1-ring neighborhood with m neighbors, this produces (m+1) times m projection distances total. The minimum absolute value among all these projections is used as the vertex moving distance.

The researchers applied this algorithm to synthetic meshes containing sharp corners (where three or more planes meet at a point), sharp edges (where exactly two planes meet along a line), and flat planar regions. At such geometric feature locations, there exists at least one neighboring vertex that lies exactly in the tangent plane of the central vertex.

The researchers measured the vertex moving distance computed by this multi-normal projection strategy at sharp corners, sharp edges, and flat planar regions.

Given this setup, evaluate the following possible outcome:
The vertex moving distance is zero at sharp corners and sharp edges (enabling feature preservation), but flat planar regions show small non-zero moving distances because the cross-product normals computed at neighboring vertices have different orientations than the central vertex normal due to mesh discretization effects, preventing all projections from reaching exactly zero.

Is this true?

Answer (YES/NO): NO